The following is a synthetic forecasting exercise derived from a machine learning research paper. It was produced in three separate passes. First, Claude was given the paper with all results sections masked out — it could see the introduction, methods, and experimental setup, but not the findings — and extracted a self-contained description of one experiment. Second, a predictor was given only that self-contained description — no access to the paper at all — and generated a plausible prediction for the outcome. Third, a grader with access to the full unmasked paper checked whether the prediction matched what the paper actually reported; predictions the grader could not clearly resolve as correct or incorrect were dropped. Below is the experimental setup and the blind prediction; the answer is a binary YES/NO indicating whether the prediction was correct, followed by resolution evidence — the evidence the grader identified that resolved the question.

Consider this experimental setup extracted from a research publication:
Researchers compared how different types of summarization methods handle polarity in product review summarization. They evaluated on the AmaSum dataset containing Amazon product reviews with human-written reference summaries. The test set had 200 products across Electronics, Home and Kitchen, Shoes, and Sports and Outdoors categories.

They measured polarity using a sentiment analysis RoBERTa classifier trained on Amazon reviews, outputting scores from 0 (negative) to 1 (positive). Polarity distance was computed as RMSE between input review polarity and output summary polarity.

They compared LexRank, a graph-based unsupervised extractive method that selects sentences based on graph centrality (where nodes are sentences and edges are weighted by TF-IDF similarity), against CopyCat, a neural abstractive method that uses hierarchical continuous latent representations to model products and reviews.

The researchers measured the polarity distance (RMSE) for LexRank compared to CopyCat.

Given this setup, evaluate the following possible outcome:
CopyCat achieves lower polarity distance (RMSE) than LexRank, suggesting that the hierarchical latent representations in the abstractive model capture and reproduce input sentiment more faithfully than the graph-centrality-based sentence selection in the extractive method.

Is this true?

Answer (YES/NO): NO